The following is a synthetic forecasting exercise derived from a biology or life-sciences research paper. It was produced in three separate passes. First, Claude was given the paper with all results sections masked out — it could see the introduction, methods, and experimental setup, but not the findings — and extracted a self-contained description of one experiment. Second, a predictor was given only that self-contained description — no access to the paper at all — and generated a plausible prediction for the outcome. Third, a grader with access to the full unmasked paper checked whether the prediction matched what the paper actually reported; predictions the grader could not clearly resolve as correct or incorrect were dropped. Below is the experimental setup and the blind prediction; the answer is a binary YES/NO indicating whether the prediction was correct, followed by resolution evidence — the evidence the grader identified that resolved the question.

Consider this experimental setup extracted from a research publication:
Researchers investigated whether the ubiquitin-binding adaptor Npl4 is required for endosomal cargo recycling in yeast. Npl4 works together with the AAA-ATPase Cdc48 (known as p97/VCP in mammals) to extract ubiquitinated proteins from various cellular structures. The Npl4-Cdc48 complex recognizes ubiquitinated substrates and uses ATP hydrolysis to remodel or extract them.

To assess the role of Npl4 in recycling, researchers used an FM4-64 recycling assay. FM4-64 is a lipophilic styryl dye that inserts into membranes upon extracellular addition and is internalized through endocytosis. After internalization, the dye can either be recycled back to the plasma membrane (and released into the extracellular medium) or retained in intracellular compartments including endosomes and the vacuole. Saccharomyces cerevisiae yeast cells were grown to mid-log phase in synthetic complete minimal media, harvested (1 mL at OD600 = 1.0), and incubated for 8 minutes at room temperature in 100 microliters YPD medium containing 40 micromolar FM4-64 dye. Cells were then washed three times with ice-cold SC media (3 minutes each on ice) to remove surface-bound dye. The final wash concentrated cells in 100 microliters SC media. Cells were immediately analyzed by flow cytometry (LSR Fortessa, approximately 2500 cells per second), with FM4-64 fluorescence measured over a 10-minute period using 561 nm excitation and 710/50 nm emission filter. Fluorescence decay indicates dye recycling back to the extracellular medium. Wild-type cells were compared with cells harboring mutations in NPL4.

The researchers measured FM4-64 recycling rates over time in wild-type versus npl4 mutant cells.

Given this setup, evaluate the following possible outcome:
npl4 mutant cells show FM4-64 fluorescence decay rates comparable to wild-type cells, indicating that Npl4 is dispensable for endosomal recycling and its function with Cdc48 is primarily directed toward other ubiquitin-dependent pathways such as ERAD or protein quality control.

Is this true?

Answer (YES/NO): NO